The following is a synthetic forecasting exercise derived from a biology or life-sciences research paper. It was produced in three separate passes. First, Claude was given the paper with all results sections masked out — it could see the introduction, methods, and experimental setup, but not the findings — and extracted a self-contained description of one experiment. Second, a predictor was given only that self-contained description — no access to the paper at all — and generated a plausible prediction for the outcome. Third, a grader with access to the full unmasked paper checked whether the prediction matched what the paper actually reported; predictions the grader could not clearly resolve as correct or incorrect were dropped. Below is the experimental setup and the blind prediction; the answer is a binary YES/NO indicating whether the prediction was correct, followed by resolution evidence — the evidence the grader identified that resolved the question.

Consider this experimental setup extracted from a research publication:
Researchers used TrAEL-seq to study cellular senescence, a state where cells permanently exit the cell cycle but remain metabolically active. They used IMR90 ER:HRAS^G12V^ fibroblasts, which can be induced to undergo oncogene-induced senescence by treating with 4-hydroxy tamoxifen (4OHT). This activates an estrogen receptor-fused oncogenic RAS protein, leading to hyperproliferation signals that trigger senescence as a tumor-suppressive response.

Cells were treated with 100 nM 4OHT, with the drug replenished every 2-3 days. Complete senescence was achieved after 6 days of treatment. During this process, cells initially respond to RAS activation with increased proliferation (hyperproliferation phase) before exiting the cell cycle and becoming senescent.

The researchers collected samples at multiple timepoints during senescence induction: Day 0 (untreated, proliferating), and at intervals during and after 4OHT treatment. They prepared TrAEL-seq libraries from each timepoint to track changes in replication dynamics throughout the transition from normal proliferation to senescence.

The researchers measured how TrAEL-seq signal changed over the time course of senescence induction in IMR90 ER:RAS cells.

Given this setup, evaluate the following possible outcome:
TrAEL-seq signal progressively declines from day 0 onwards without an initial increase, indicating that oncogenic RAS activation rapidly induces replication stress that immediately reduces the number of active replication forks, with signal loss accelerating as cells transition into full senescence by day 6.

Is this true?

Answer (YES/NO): NO